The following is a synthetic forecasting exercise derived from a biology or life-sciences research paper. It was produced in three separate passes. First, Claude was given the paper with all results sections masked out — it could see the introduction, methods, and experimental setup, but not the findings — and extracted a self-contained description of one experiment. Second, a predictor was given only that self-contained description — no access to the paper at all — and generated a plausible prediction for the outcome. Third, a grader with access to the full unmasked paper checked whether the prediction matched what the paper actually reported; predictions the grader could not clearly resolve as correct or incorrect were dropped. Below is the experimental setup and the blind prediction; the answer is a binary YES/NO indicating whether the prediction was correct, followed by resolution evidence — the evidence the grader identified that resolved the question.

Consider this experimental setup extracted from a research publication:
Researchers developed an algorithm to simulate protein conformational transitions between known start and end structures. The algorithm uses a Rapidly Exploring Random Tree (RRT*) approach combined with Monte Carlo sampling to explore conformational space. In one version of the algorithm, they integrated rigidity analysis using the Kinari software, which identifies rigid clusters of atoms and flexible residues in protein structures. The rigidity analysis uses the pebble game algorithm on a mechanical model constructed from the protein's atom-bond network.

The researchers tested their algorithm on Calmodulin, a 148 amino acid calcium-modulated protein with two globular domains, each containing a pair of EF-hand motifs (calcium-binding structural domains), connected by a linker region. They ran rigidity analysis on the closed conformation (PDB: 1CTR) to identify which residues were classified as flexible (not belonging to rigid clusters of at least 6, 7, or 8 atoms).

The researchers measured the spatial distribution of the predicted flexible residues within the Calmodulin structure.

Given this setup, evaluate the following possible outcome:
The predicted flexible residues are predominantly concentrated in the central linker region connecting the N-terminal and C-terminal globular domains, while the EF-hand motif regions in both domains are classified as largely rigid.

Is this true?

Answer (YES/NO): YES